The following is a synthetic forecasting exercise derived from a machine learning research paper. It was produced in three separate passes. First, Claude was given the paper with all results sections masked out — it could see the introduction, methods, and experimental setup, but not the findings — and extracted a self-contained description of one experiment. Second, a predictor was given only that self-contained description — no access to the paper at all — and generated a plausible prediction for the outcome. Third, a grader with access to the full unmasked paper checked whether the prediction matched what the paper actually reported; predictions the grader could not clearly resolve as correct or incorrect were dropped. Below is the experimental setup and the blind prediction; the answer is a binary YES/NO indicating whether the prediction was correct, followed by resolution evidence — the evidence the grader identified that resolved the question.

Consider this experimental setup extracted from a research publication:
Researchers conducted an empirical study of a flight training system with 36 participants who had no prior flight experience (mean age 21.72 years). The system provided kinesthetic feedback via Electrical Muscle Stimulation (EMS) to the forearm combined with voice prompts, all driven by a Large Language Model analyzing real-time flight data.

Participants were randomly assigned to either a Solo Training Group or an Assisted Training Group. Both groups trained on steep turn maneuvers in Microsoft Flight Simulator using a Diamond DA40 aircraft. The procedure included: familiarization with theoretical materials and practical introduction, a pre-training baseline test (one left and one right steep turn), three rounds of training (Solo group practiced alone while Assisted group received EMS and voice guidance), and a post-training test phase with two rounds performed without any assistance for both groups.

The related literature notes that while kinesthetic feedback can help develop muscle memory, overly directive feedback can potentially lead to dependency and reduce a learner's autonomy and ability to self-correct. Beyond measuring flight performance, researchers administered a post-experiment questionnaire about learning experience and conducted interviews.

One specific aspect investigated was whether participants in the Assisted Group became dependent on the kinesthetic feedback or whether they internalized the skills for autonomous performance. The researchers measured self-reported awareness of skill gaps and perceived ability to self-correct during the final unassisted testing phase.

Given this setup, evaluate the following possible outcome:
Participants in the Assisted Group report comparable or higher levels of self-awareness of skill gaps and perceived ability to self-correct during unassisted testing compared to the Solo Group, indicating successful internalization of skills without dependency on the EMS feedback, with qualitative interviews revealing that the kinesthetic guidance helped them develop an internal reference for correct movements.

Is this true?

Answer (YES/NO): YES